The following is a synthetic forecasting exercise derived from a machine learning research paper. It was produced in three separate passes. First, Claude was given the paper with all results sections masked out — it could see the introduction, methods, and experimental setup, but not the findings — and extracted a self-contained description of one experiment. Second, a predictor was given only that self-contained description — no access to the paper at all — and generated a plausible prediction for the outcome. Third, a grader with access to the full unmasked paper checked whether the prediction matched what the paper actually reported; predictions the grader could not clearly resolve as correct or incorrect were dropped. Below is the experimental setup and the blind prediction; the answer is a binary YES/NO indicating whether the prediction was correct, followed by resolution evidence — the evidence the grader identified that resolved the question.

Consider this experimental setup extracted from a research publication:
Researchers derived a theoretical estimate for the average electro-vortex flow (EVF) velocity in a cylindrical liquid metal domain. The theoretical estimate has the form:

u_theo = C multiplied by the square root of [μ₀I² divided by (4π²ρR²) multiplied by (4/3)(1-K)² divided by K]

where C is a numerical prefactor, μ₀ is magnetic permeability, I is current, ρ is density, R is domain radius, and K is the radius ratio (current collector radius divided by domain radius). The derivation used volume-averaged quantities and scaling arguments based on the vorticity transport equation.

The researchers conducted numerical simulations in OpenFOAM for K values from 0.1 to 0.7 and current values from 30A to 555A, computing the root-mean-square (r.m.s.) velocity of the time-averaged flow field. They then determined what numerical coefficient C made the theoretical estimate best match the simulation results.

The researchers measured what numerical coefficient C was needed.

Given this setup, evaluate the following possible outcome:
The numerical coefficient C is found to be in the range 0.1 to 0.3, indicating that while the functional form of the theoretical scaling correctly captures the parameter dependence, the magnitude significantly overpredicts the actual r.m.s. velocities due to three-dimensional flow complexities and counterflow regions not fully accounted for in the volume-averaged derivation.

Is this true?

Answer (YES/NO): NO